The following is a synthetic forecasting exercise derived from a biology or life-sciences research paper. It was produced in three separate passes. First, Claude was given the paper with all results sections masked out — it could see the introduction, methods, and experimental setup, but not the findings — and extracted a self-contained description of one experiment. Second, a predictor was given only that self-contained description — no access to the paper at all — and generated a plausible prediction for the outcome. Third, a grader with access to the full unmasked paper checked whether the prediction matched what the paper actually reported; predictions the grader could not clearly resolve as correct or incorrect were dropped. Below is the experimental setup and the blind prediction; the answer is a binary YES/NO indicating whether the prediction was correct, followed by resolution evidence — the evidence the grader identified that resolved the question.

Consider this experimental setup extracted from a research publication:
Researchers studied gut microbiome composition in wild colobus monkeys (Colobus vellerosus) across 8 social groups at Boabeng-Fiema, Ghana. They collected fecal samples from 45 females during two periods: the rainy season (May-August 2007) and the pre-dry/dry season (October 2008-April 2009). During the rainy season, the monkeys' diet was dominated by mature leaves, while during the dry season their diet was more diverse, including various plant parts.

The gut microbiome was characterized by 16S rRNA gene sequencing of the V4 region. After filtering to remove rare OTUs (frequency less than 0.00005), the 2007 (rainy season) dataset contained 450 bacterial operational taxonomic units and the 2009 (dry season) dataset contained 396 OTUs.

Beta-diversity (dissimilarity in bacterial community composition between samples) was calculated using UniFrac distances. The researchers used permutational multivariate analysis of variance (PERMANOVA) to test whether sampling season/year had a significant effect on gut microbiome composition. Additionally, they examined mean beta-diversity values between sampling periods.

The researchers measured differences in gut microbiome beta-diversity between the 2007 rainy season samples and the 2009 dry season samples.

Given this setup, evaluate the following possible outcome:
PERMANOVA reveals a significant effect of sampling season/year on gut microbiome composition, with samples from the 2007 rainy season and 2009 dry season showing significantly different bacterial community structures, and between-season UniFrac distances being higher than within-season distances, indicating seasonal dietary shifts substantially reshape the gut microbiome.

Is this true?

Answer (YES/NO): NO